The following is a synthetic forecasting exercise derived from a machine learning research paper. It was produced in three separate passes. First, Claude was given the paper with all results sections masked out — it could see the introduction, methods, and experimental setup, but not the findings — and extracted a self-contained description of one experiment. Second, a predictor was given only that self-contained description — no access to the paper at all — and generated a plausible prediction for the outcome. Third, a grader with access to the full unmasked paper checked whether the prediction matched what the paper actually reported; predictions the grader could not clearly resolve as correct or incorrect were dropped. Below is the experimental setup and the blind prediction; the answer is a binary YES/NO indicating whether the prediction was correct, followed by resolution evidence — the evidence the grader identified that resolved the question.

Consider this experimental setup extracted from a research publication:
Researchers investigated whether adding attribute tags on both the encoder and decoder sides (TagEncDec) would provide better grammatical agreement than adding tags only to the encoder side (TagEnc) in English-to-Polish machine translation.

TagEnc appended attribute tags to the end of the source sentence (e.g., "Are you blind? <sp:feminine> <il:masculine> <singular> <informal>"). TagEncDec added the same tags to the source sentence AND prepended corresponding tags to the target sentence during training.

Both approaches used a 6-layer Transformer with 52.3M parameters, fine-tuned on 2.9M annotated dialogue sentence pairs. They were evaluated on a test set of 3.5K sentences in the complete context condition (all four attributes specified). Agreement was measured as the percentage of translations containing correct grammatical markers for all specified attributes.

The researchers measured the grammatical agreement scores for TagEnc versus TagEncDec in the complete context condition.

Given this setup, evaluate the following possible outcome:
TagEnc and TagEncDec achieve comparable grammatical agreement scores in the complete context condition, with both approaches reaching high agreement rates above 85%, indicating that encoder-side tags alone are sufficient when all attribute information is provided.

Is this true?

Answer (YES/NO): YES